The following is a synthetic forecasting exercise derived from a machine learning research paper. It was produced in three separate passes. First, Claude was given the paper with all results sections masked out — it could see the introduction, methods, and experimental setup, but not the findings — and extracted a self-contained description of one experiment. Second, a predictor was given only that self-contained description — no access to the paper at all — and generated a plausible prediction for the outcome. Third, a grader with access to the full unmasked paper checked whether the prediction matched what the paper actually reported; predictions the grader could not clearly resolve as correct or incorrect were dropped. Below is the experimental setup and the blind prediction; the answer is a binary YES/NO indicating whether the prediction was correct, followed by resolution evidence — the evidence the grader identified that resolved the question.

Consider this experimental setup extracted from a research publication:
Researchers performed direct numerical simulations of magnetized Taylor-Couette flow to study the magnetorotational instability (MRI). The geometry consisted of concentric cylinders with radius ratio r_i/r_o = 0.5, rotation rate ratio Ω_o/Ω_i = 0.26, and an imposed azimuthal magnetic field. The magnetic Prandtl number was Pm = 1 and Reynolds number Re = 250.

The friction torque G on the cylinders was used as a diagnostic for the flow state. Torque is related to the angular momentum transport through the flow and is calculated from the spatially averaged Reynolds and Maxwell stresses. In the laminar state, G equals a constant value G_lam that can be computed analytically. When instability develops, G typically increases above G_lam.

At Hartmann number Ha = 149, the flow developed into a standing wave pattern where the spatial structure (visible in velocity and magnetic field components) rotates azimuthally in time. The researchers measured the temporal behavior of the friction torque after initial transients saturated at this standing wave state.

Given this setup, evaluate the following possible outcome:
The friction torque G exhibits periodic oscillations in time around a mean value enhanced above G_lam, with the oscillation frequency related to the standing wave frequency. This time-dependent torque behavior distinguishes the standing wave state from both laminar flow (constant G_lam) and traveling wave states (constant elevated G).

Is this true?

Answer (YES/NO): NO